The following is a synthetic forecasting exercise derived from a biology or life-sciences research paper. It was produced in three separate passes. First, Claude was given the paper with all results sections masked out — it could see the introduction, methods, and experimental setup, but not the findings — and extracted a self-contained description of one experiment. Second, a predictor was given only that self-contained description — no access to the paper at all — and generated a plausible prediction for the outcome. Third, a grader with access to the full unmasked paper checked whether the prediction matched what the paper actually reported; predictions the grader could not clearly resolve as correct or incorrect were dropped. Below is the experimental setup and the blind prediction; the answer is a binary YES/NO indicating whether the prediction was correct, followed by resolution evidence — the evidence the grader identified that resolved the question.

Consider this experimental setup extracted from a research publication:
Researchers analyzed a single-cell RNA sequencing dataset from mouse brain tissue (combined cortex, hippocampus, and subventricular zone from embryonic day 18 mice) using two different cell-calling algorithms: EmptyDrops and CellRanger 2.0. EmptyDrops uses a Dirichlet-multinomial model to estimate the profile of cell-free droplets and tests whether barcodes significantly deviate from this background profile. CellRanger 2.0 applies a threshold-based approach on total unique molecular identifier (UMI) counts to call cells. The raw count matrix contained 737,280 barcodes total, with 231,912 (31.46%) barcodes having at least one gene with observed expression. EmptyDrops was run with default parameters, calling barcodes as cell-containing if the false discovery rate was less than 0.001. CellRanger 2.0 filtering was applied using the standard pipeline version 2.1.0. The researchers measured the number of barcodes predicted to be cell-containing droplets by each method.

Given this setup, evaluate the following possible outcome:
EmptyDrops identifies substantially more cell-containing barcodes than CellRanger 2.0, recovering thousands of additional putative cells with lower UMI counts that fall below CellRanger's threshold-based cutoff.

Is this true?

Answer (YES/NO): NO